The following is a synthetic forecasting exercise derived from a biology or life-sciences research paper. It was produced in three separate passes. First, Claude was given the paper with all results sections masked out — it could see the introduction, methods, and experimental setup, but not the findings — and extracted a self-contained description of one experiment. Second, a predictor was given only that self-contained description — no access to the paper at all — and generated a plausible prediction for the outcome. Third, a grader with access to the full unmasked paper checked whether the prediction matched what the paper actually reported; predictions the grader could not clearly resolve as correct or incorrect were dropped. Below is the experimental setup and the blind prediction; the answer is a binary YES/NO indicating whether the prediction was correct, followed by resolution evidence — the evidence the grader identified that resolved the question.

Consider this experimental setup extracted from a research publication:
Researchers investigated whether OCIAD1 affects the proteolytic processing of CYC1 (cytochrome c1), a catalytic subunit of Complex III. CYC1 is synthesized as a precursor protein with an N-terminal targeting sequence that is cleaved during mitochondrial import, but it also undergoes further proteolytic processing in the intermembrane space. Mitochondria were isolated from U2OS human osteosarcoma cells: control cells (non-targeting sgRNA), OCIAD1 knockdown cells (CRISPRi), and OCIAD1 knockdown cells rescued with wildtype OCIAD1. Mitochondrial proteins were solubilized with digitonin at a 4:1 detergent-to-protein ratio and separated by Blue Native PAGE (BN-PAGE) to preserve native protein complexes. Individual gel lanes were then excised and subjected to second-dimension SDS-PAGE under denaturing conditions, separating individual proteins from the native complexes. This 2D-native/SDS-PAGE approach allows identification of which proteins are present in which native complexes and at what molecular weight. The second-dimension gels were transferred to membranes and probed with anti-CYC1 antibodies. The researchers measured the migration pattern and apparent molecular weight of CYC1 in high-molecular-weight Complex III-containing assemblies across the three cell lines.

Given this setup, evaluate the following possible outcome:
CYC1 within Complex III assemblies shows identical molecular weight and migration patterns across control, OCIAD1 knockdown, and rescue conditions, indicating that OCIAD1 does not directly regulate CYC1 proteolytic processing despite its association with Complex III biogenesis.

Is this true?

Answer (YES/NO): NO